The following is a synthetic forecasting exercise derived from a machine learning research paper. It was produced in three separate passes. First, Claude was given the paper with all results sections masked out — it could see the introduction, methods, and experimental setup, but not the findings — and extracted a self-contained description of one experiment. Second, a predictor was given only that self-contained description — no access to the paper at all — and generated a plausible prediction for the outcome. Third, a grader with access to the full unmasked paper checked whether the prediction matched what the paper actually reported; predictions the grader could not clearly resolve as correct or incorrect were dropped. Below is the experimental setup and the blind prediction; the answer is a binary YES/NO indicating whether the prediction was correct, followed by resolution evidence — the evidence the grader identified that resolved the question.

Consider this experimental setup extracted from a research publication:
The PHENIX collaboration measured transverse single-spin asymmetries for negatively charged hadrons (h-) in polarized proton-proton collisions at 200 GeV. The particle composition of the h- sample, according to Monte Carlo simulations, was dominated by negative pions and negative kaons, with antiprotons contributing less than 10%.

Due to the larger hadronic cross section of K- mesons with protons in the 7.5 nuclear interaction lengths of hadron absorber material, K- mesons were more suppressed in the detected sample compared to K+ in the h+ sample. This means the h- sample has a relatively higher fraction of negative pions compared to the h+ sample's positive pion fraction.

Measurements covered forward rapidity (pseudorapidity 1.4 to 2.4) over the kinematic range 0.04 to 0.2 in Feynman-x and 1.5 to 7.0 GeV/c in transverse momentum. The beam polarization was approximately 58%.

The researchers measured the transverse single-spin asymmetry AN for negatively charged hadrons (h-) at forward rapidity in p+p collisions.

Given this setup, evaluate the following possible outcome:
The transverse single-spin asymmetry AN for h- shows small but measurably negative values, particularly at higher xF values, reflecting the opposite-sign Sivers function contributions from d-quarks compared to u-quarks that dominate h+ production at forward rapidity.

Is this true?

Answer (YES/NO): NO